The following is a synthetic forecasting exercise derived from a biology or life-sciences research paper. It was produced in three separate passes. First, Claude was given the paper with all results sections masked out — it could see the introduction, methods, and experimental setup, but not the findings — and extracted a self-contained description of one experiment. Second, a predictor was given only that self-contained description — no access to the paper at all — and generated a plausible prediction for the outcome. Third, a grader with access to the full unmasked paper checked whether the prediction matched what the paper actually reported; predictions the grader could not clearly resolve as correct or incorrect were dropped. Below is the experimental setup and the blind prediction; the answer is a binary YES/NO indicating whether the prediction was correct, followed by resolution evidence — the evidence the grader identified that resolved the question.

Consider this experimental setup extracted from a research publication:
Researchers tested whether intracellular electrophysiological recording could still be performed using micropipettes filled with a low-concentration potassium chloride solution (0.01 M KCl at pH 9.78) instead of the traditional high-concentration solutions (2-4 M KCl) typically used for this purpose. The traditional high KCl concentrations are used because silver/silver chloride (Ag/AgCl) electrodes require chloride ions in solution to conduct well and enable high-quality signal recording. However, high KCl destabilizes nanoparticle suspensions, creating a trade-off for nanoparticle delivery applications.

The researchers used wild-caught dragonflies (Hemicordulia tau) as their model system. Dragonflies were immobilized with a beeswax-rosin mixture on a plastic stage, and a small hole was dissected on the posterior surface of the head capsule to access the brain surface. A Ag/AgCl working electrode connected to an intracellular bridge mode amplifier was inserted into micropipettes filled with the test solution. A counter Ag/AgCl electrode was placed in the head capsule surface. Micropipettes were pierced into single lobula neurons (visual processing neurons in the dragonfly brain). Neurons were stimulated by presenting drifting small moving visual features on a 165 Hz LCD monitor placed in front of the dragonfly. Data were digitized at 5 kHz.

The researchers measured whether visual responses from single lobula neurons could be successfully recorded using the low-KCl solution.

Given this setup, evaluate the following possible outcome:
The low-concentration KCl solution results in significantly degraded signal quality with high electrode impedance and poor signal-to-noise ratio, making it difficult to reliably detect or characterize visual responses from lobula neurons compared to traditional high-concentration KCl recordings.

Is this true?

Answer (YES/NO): NO